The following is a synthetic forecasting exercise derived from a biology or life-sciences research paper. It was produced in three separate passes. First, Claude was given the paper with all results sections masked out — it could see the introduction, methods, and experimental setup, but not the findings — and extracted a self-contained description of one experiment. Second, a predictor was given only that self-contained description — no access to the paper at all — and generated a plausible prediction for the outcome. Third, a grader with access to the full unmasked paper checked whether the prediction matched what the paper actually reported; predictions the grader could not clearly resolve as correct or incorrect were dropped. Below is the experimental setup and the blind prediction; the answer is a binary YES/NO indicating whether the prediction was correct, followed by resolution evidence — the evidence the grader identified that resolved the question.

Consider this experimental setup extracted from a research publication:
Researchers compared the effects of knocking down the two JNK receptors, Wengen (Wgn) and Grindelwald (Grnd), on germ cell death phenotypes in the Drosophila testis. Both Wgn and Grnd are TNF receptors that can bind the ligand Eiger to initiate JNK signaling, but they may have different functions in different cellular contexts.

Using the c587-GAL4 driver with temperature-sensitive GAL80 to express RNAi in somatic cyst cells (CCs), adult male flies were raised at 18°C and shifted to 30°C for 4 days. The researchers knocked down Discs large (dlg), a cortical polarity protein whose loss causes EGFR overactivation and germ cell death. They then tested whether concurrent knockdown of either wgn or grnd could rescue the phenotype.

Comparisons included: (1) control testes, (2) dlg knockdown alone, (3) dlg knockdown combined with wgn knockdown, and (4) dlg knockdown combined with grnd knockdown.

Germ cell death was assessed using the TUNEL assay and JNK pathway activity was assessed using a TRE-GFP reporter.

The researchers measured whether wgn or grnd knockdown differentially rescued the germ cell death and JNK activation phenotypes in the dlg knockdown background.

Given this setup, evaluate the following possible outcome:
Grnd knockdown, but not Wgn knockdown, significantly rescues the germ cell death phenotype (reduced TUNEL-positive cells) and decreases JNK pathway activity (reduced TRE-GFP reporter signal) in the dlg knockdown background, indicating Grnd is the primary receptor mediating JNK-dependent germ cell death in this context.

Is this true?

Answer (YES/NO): NO